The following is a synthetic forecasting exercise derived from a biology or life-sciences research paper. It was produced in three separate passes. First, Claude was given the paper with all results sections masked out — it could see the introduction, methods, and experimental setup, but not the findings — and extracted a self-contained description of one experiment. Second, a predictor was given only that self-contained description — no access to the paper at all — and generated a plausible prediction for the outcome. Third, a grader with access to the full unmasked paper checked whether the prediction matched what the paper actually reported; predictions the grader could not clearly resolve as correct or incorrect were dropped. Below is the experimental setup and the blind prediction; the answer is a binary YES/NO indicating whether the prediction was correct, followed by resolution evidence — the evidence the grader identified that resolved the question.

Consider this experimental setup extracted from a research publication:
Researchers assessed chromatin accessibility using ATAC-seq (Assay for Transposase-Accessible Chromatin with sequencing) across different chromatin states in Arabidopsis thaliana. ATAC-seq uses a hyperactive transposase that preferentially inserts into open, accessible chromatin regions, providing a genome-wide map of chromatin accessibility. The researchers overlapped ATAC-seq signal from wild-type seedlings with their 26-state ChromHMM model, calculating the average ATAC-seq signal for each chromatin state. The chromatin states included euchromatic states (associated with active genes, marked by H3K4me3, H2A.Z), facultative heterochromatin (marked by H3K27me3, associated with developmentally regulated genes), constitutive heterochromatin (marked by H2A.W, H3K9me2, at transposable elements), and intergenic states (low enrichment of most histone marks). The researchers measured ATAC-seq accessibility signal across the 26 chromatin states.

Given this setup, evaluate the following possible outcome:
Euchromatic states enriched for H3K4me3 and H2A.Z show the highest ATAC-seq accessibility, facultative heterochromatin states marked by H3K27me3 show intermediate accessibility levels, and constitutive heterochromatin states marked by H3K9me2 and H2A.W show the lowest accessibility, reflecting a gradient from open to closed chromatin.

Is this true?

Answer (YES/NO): NO